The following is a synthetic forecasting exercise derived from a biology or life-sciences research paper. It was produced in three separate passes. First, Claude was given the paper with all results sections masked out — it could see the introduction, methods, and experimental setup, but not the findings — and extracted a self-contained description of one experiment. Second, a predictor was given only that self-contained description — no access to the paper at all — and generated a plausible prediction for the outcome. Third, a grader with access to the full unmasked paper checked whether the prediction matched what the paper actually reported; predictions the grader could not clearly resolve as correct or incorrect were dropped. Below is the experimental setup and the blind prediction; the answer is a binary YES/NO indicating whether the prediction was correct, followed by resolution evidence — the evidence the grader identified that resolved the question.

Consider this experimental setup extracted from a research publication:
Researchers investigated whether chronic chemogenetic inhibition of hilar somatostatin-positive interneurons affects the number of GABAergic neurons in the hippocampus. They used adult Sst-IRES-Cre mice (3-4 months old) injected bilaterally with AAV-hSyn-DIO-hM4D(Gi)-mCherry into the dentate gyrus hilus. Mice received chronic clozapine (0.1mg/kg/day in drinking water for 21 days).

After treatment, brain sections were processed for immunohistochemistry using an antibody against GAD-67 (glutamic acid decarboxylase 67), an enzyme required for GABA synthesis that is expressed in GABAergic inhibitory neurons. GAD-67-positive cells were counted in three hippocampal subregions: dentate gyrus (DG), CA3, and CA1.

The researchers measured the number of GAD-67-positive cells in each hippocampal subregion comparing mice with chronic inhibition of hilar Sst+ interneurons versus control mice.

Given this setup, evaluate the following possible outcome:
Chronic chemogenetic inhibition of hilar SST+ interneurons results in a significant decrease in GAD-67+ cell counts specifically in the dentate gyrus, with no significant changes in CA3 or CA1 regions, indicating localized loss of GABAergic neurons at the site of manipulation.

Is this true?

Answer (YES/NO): YES